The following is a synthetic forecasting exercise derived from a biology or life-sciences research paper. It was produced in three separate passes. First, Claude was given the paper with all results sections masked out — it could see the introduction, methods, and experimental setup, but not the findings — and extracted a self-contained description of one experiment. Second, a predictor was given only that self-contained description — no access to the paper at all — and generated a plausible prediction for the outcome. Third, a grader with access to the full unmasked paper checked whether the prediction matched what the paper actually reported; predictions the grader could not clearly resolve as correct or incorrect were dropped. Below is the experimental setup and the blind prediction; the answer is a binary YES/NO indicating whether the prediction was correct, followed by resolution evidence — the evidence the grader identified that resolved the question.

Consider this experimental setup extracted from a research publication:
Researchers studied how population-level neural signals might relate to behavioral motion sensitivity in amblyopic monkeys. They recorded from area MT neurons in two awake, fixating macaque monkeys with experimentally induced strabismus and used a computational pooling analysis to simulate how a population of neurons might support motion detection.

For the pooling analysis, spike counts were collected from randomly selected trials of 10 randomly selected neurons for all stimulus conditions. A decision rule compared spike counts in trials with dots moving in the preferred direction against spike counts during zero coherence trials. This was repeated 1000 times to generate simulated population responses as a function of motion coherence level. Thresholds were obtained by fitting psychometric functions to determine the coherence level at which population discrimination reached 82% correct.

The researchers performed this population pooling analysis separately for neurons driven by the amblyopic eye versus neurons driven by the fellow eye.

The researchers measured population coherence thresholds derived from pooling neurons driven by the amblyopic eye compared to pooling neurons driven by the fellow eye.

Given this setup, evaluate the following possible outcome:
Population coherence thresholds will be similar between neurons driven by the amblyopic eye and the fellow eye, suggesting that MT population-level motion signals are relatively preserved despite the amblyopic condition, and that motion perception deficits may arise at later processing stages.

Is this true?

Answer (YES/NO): NO